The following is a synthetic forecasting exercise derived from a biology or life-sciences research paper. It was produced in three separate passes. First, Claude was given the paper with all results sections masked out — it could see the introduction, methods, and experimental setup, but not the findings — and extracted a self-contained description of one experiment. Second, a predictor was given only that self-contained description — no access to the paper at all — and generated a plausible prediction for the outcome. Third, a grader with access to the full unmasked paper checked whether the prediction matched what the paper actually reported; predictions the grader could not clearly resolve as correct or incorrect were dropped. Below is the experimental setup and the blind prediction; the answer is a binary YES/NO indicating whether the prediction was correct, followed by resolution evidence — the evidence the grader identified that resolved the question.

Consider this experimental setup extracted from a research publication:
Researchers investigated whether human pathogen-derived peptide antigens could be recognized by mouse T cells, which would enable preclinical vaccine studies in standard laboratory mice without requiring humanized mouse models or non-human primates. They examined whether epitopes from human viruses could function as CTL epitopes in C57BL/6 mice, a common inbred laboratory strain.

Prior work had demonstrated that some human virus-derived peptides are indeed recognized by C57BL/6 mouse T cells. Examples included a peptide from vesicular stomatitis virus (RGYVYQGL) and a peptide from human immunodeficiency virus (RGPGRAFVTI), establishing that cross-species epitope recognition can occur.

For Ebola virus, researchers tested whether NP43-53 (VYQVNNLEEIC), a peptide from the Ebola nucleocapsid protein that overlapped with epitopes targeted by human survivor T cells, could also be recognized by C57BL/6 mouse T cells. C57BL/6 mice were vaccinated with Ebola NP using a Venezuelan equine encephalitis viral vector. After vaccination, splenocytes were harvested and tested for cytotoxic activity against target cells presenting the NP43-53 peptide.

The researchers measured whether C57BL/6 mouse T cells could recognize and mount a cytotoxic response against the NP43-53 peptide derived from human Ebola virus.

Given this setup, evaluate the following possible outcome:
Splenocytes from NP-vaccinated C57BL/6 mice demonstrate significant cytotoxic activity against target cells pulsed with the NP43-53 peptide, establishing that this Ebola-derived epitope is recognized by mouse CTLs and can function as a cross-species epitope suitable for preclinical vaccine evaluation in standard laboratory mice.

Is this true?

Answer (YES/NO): YES